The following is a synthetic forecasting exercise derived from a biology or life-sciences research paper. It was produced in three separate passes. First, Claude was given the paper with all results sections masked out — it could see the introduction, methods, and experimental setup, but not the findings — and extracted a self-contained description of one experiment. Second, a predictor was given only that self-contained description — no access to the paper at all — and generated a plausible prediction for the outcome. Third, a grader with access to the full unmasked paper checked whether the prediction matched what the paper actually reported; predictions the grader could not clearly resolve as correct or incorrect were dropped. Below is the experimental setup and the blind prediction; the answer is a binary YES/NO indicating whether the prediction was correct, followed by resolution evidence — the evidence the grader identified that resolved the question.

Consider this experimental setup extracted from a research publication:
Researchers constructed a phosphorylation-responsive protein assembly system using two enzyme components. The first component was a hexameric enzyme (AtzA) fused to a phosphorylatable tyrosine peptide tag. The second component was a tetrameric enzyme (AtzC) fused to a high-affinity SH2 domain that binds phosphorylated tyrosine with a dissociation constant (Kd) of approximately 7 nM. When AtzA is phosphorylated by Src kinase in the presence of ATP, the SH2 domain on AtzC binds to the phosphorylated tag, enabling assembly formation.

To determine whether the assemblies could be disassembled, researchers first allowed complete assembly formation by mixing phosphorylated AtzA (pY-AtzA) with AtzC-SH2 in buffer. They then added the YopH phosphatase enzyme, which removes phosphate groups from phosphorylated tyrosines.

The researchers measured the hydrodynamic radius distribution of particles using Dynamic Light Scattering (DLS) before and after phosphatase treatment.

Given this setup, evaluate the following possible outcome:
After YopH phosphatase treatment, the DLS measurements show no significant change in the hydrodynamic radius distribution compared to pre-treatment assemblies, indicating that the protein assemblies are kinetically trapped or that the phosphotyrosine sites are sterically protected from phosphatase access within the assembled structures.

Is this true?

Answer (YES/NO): NO